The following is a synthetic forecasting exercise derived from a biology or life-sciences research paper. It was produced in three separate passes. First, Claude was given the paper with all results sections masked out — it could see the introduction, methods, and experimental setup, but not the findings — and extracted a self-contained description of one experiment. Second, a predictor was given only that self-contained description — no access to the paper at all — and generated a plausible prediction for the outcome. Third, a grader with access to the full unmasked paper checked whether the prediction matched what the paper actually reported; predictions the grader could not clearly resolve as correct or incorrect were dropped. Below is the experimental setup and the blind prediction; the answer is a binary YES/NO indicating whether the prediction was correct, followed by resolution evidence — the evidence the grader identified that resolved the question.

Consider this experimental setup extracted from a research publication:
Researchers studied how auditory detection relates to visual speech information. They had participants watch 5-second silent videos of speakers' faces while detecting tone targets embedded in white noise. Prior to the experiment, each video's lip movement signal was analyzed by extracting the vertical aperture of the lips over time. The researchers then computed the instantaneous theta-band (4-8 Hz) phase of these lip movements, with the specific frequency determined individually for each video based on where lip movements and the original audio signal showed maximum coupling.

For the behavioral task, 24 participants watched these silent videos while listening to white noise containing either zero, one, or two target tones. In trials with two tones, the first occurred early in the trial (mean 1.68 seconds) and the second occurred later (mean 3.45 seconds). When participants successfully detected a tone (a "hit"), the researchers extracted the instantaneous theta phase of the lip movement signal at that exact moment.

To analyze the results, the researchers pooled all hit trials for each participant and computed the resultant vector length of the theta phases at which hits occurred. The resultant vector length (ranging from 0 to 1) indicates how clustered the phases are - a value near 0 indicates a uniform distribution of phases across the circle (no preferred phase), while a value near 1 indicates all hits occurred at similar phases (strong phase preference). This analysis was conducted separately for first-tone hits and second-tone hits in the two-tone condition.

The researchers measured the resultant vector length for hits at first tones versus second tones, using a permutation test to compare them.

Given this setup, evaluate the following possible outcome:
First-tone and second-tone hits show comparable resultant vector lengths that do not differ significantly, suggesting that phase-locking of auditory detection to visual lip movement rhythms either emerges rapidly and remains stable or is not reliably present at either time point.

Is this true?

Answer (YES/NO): NO